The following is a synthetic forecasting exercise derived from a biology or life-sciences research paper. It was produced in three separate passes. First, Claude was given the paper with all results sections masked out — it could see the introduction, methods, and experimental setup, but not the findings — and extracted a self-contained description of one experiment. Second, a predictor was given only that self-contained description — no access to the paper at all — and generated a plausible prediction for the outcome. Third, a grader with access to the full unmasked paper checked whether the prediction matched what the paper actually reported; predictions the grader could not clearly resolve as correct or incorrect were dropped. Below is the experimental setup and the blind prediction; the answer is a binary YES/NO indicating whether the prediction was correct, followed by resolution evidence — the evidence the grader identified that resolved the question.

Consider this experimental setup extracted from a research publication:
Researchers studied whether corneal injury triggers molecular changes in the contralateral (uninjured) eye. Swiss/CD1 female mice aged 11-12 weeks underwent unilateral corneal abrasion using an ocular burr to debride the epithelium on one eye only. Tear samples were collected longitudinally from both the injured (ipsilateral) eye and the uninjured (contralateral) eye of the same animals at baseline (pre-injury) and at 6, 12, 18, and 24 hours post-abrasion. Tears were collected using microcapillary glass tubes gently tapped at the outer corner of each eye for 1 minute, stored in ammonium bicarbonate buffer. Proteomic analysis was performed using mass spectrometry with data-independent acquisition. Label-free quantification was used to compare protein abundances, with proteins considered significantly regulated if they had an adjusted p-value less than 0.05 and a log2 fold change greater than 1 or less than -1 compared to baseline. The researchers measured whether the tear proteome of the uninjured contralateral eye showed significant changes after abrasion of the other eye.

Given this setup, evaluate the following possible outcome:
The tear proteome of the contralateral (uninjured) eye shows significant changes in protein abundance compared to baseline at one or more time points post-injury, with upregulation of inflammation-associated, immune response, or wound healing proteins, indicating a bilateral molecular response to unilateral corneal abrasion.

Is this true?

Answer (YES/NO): YES